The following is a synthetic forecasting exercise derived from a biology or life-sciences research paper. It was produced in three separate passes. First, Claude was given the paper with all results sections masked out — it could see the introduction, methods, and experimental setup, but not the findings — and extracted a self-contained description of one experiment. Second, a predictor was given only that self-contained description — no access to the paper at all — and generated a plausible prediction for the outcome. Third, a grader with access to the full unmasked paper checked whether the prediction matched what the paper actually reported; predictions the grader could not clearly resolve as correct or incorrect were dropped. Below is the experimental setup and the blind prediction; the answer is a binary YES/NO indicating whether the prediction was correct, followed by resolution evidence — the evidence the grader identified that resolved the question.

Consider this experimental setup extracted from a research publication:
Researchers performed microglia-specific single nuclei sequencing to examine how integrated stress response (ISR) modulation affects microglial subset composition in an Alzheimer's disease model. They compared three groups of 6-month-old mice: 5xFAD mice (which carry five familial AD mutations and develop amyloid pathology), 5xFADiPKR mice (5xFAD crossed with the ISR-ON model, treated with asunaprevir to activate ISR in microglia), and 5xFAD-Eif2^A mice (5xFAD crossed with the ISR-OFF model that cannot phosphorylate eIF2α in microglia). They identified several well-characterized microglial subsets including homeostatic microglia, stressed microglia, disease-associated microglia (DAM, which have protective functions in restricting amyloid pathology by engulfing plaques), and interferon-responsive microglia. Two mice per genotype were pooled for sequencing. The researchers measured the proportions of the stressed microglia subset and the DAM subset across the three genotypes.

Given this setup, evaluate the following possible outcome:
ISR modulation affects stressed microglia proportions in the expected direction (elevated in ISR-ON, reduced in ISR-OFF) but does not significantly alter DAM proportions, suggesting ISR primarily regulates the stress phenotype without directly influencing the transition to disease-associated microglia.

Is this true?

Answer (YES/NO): NO